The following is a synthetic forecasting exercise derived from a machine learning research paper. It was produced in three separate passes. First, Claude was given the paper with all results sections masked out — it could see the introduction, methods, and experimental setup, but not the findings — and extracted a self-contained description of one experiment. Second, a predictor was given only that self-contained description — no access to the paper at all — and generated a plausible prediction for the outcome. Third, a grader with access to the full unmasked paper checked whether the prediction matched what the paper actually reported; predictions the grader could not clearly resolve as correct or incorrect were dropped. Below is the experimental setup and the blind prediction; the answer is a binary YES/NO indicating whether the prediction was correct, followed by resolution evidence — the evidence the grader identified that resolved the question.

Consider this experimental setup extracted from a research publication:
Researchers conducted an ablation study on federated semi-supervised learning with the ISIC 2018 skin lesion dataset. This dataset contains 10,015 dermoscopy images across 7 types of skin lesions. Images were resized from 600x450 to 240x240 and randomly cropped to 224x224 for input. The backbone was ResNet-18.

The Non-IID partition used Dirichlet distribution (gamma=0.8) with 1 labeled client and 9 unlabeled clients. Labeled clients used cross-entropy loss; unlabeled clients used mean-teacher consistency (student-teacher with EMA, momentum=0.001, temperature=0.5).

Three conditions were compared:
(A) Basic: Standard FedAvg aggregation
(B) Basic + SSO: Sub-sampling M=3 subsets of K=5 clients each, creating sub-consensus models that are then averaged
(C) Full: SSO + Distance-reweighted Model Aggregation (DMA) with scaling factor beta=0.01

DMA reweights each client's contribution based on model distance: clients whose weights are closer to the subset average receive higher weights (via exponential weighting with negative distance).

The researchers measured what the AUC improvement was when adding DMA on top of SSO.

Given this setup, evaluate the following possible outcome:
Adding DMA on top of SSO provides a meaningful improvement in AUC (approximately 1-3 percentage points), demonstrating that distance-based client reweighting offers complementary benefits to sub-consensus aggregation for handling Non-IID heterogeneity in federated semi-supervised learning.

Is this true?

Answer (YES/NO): NO